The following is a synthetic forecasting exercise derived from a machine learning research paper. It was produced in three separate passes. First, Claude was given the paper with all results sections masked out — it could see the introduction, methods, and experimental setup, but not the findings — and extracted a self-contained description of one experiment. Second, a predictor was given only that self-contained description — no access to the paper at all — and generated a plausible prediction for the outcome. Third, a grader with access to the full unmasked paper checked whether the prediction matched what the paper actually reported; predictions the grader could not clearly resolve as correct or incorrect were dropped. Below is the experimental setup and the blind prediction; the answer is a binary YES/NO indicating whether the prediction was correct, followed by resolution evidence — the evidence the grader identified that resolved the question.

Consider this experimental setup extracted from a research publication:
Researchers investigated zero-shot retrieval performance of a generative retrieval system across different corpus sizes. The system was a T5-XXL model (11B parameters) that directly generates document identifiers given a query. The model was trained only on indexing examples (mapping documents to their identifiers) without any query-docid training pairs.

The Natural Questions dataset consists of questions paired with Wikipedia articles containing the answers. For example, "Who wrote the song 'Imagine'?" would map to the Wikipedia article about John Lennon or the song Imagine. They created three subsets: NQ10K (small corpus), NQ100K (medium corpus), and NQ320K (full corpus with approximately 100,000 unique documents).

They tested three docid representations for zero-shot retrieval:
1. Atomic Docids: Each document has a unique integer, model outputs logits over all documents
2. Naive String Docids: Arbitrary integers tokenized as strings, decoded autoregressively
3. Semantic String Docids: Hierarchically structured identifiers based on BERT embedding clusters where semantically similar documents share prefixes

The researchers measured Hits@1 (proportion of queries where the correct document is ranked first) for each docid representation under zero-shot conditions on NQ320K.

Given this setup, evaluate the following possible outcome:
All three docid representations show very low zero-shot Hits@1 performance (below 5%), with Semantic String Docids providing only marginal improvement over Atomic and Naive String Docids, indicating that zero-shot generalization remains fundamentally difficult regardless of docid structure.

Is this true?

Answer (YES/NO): NO